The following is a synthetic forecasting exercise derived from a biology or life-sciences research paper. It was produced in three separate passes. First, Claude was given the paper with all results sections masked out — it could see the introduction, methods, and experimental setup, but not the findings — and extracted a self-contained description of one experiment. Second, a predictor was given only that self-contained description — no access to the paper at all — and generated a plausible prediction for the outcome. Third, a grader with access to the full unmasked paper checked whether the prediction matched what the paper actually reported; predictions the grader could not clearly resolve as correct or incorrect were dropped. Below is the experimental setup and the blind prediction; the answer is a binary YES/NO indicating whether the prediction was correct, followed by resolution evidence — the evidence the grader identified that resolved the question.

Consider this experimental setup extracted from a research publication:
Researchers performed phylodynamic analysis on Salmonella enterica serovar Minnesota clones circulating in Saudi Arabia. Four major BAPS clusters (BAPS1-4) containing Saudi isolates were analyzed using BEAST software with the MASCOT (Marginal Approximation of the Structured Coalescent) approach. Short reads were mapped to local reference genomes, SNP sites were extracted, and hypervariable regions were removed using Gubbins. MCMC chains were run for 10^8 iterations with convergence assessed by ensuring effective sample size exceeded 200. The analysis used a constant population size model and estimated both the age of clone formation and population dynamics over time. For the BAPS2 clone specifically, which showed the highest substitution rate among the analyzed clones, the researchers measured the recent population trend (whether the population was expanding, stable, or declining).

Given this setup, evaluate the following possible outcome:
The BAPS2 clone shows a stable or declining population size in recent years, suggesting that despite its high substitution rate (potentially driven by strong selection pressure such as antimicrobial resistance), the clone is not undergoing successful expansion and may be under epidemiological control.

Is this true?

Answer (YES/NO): NO